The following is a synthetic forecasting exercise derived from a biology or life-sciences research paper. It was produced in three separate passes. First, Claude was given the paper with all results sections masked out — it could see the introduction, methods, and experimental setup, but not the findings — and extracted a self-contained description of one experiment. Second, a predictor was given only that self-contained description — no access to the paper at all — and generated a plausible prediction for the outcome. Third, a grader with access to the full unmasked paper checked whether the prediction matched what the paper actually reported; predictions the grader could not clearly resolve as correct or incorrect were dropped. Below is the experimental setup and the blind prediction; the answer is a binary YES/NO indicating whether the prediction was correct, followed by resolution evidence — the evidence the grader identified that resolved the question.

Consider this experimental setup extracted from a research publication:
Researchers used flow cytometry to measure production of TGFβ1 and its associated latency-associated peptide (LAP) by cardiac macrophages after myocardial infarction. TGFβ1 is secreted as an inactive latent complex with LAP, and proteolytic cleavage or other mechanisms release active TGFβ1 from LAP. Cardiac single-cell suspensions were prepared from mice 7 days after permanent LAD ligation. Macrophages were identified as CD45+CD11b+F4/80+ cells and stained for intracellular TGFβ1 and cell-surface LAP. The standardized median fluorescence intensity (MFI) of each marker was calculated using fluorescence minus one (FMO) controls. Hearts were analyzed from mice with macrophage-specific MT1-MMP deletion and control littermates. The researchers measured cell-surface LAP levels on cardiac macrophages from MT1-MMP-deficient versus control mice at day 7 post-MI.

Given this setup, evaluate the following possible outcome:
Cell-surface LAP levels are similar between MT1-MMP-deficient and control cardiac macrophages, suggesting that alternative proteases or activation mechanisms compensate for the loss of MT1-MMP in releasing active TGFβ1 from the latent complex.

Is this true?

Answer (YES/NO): NO